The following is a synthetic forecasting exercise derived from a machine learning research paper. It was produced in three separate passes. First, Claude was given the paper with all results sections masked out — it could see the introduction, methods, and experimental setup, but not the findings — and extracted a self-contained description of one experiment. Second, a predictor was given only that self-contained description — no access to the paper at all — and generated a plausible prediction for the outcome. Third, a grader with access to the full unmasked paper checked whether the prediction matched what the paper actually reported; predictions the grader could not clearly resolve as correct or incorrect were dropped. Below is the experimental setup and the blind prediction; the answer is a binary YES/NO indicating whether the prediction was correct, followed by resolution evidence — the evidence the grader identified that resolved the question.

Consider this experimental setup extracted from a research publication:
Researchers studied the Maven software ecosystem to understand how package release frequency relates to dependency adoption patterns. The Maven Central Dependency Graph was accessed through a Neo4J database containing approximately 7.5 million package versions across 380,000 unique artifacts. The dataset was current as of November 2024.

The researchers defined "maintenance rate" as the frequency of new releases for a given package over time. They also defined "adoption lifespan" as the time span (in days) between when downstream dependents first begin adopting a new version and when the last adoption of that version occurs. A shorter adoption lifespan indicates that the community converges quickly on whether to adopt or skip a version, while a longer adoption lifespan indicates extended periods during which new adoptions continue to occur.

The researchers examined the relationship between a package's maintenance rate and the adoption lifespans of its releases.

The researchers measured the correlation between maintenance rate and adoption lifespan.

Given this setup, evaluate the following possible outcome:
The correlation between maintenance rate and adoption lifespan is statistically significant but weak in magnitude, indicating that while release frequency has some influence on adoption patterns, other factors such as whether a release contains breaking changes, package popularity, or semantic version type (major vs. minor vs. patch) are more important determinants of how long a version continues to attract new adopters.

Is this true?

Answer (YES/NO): NO